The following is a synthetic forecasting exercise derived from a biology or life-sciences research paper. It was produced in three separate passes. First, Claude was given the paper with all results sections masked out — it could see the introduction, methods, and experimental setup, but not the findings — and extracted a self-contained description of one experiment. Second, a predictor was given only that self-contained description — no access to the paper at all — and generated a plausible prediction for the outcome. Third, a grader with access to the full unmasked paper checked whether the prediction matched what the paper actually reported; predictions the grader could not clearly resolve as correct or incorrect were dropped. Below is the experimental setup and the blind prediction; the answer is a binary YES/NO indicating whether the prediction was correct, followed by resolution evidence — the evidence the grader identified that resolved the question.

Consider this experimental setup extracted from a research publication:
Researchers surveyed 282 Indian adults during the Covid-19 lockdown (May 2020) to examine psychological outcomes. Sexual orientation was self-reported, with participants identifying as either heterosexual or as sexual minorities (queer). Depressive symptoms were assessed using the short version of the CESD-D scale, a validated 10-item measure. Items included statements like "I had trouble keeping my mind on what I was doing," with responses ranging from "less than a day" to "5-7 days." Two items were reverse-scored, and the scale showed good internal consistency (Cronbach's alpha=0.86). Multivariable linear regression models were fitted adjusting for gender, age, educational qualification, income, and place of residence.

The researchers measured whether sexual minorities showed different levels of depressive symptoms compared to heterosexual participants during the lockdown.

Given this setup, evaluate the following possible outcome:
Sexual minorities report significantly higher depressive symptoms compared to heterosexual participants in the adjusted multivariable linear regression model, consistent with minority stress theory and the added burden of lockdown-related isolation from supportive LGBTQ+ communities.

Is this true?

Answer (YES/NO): NO